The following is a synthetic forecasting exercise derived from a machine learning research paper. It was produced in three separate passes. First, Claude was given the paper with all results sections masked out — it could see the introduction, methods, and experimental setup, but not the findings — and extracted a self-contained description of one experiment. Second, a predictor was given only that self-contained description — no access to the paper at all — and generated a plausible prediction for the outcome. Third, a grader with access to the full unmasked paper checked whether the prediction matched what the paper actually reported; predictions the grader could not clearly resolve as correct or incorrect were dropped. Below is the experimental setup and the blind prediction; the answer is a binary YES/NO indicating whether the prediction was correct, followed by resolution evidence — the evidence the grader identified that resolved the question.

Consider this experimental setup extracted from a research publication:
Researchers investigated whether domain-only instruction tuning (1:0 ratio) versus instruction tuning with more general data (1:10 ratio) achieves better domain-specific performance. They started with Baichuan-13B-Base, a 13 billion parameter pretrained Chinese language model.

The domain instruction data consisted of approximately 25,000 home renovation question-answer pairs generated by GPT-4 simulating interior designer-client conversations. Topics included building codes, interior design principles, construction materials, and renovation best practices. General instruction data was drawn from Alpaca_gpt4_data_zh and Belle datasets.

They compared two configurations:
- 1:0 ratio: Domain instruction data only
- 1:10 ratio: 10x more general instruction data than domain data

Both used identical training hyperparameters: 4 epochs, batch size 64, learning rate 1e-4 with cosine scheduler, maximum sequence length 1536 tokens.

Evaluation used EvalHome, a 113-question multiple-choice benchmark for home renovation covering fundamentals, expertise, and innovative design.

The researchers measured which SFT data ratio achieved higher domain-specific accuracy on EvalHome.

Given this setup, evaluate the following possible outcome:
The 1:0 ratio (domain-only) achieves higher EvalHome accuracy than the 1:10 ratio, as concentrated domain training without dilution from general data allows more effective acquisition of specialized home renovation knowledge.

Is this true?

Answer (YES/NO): NO